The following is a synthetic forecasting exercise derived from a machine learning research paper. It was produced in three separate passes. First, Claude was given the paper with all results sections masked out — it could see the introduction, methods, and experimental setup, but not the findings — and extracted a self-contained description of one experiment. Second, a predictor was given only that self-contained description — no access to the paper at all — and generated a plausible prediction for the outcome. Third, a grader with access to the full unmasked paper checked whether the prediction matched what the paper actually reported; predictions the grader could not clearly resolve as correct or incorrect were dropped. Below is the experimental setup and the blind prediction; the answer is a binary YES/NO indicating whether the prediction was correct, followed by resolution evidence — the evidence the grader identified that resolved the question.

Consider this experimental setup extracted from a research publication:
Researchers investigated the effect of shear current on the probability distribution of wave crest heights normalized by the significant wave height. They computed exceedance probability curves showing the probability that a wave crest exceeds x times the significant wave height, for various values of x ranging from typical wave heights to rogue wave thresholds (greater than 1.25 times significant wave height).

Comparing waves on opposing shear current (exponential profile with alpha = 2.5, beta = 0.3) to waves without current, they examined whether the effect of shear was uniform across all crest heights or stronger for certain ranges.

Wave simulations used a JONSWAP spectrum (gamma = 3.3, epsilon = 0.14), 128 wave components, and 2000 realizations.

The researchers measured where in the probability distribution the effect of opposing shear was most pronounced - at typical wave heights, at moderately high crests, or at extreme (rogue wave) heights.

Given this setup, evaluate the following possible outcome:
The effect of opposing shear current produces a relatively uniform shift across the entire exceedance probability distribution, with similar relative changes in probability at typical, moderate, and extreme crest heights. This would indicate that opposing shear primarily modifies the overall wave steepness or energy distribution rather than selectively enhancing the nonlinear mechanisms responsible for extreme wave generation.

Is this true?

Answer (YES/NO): NO